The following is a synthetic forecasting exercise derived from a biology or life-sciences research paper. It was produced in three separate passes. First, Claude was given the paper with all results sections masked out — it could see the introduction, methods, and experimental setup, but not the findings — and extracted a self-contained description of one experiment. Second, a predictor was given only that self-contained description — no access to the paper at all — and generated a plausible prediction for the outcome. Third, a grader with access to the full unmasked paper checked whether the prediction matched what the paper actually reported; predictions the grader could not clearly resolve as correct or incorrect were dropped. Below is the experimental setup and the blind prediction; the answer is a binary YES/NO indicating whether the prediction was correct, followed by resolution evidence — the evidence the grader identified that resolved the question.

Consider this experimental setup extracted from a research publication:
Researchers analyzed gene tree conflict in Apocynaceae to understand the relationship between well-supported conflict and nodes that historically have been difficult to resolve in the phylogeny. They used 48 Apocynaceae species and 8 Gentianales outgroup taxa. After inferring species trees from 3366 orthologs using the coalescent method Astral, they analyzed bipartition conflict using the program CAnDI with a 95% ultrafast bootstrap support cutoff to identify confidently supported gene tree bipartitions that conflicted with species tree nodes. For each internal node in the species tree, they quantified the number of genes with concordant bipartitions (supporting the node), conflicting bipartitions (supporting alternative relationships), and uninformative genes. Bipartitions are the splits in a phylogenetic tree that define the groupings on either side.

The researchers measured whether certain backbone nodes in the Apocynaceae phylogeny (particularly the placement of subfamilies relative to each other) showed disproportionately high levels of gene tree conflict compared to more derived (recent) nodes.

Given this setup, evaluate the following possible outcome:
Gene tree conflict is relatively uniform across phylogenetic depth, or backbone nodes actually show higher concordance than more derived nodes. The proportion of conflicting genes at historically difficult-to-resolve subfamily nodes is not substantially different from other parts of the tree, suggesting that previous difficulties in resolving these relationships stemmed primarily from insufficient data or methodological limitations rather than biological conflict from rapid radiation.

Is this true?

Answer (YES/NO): NO